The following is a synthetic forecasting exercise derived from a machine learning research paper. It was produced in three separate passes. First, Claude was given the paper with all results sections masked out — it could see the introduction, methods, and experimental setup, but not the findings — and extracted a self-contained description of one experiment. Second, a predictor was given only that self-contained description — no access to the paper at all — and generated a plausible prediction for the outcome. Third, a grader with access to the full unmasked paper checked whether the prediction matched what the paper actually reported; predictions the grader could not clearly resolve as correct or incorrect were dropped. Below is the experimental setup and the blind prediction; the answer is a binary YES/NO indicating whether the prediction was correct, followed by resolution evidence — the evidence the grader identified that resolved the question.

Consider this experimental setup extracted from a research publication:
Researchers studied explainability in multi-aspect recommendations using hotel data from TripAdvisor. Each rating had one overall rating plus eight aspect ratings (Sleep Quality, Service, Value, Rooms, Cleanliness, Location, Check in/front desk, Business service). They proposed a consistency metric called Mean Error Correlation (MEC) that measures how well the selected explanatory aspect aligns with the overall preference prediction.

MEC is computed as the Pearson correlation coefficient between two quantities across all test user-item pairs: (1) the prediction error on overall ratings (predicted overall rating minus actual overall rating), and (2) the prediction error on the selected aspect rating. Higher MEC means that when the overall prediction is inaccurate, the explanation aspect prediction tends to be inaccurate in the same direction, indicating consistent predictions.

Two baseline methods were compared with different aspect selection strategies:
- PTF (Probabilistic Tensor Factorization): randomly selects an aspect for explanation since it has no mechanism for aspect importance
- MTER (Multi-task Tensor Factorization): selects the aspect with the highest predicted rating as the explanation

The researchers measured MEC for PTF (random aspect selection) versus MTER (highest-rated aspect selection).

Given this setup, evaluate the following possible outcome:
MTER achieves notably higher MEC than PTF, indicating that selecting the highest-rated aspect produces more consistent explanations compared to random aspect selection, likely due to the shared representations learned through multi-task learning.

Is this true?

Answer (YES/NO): NO